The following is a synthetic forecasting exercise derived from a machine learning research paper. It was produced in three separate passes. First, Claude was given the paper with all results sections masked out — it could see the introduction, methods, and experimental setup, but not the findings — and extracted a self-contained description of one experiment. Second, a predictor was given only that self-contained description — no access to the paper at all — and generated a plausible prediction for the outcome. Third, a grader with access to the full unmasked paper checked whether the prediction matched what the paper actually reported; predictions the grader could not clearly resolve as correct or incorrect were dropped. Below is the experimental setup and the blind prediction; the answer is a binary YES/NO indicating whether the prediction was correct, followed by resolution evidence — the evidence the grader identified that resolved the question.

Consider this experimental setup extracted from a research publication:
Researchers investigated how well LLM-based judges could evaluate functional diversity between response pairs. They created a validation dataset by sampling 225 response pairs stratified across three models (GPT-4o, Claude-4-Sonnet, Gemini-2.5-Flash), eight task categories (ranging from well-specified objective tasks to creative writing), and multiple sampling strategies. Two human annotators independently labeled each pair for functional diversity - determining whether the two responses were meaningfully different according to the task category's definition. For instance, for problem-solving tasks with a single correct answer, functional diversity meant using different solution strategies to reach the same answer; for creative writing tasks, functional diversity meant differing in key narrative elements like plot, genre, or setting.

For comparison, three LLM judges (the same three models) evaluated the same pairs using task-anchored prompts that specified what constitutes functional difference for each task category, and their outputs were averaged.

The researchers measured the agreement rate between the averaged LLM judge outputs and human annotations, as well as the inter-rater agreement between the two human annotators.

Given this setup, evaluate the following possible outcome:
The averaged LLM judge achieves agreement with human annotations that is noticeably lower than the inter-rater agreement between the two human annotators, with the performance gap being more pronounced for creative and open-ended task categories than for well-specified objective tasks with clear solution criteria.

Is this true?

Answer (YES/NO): NO